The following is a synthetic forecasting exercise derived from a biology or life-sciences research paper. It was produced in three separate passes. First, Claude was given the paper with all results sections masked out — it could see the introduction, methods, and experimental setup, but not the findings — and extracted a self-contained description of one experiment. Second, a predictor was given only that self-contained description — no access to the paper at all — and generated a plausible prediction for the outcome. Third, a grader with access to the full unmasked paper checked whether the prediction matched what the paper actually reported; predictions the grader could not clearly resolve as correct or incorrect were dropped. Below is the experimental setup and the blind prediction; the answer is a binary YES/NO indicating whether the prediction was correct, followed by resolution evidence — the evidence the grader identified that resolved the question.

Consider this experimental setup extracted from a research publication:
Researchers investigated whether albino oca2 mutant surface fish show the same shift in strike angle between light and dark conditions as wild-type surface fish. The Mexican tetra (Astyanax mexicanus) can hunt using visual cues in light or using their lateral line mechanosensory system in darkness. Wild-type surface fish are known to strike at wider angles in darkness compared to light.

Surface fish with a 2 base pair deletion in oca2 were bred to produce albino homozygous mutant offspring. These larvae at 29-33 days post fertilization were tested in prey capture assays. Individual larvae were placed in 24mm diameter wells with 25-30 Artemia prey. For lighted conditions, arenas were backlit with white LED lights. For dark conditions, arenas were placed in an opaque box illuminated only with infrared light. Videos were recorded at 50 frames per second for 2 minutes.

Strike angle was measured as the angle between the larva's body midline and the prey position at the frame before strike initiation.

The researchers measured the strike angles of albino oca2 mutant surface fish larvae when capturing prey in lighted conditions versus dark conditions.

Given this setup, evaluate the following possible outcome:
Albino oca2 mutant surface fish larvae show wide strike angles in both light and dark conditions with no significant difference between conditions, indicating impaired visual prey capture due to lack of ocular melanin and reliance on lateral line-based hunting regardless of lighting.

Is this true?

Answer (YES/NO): NO